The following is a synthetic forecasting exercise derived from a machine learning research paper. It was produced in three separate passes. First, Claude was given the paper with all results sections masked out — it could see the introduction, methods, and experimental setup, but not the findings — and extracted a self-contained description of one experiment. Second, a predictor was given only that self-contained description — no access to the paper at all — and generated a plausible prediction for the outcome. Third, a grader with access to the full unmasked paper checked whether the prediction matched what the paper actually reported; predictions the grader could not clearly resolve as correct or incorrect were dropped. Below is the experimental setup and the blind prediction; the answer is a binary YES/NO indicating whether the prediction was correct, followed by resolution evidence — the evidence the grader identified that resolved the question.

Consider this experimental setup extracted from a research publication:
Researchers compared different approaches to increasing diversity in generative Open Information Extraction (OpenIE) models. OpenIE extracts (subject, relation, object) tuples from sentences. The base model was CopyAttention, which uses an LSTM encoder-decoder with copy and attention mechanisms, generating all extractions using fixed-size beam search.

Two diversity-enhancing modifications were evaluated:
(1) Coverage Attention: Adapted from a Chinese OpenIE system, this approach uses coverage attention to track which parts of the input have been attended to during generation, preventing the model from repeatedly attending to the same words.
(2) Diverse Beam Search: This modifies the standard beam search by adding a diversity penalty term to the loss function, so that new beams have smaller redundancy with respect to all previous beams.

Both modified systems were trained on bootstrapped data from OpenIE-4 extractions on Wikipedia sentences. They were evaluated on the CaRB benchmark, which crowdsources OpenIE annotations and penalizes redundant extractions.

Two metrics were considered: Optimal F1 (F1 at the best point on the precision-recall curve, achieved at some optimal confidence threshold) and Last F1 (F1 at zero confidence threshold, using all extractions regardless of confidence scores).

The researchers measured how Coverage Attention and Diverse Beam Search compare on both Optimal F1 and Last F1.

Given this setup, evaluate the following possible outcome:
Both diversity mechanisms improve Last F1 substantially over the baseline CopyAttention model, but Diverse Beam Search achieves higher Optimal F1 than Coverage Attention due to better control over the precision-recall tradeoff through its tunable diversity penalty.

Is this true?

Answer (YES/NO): YES